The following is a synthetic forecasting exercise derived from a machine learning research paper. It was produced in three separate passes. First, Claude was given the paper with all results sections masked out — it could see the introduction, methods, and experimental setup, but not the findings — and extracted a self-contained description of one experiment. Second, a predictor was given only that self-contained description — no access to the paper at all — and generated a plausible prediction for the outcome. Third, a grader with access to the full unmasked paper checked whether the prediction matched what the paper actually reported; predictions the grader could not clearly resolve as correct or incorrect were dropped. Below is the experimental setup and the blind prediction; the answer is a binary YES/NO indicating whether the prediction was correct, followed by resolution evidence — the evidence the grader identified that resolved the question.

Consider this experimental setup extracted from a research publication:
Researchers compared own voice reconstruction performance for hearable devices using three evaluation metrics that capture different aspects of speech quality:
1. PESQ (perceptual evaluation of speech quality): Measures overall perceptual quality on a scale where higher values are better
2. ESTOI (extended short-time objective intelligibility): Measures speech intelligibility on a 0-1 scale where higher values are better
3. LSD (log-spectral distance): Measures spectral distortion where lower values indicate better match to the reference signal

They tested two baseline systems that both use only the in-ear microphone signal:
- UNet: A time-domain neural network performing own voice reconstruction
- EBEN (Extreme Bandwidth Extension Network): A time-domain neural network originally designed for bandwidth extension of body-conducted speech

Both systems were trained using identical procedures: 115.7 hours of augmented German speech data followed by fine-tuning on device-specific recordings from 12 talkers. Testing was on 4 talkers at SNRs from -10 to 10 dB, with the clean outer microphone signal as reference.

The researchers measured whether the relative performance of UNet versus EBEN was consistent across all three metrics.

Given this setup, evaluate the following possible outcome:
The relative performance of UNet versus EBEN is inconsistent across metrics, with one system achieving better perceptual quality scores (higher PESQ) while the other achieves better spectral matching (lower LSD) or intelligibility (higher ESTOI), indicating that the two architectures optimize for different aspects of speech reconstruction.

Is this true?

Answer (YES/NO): NO